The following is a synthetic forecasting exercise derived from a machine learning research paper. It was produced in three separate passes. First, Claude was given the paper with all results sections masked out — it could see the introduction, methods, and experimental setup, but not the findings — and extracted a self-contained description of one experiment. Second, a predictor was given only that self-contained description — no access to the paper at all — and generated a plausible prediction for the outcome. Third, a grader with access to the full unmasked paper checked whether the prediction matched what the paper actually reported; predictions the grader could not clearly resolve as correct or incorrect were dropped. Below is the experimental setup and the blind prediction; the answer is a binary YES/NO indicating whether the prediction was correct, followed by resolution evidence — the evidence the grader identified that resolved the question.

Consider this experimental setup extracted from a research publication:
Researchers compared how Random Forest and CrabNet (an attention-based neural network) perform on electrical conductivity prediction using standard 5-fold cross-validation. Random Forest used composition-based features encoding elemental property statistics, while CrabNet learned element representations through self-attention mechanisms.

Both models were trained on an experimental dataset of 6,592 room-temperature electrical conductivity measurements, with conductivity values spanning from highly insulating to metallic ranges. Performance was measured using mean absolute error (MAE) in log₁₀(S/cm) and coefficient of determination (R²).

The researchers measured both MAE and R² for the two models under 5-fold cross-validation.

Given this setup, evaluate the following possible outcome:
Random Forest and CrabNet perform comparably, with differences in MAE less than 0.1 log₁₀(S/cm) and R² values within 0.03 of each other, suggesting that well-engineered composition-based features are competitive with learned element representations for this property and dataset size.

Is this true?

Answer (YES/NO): NO